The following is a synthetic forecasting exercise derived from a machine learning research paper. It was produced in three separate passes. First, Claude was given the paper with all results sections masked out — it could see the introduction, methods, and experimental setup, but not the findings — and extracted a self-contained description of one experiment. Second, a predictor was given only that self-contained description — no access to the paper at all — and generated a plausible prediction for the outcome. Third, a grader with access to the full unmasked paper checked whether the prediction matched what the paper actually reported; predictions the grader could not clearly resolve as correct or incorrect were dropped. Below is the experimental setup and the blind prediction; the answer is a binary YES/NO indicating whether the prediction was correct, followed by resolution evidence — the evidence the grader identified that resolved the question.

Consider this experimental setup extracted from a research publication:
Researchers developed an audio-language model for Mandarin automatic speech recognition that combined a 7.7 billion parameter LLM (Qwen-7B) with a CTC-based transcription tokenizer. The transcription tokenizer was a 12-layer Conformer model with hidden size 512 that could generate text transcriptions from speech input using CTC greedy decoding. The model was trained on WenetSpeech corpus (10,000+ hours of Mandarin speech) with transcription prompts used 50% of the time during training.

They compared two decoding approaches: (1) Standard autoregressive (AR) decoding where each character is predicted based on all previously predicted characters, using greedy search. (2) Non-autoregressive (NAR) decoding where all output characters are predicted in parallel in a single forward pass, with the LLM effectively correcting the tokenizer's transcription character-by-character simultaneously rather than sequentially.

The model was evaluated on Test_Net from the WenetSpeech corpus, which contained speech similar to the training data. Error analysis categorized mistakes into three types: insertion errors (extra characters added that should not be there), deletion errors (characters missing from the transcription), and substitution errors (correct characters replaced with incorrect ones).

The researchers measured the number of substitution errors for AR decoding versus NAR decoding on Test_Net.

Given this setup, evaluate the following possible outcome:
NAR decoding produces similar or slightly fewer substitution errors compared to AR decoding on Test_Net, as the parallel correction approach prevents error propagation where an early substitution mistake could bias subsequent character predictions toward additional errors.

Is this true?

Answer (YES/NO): NO